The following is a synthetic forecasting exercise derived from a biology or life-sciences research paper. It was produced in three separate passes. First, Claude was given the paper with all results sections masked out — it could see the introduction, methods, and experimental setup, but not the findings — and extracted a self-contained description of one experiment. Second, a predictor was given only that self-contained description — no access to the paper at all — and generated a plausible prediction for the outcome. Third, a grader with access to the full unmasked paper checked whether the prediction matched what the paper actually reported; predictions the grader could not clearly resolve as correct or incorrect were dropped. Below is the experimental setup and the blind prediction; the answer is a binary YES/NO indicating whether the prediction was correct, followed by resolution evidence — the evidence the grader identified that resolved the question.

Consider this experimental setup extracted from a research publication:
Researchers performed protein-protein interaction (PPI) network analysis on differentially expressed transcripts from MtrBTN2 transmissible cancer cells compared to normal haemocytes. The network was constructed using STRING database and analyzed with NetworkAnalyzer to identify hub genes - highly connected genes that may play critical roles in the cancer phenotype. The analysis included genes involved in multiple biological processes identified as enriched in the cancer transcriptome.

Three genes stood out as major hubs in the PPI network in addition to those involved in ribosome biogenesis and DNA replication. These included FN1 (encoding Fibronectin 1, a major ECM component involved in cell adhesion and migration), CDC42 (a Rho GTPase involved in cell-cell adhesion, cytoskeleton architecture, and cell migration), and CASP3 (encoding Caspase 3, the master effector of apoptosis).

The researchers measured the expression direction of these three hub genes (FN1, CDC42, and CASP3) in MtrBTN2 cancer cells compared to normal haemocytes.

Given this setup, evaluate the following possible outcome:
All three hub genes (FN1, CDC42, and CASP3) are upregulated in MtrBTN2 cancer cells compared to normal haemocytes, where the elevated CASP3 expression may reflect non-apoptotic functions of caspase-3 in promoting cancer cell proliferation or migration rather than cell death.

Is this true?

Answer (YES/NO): NO